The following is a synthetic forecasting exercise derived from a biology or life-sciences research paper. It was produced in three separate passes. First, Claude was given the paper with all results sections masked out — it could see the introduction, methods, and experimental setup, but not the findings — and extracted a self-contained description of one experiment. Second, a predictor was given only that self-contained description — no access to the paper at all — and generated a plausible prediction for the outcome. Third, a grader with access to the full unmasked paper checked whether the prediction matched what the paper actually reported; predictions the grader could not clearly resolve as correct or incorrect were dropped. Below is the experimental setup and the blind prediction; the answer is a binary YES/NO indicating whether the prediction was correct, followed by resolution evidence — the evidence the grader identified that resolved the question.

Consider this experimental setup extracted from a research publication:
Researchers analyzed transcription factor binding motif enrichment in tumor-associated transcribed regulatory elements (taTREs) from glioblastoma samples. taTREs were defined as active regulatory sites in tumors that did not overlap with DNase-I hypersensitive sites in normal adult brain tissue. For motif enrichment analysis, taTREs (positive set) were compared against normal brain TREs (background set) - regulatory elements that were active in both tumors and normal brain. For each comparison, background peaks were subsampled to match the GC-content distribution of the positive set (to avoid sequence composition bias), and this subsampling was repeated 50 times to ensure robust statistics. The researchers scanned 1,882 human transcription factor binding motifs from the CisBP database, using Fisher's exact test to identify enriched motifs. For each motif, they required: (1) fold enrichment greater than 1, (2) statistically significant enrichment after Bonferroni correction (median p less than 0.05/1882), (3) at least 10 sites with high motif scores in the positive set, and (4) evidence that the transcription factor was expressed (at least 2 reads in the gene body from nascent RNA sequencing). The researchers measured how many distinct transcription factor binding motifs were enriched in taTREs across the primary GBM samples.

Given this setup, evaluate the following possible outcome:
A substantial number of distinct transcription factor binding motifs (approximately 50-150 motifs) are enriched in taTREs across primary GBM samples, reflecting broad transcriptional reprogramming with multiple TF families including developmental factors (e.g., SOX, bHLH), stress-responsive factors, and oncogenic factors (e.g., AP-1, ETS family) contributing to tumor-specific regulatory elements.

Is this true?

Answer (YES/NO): NO